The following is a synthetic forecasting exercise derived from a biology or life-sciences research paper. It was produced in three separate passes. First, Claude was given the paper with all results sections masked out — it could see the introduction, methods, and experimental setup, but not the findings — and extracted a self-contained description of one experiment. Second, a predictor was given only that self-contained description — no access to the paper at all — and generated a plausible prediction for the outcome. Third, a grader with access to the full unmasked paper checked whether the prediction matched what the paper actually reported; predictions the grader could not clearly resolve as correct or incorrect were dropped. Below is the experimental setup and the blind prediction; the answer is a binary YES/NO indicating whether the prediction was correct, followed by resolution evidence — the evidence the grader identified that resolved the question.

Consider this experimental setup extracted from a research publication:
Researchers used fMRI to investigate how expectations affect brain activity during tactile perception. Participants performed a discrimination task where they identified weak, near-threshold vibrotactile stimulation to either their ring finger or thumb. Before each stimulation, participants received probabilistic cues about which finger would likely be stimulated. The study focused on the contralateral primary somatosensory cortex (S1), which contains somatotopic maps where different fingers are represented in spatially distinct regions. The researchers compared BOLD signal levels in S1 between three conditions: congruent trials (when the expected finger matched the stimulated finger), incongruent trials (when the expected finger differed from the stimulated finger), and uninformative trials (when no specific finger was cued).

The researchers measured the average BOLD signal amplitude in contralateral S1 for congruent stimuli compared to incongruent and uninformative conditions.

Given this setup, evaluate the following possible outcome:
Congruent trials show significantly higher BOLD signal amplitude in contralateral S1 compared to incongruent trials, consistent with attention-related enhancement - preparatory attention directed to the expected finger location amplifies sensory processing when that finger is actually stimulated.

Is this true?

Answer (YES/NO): NO